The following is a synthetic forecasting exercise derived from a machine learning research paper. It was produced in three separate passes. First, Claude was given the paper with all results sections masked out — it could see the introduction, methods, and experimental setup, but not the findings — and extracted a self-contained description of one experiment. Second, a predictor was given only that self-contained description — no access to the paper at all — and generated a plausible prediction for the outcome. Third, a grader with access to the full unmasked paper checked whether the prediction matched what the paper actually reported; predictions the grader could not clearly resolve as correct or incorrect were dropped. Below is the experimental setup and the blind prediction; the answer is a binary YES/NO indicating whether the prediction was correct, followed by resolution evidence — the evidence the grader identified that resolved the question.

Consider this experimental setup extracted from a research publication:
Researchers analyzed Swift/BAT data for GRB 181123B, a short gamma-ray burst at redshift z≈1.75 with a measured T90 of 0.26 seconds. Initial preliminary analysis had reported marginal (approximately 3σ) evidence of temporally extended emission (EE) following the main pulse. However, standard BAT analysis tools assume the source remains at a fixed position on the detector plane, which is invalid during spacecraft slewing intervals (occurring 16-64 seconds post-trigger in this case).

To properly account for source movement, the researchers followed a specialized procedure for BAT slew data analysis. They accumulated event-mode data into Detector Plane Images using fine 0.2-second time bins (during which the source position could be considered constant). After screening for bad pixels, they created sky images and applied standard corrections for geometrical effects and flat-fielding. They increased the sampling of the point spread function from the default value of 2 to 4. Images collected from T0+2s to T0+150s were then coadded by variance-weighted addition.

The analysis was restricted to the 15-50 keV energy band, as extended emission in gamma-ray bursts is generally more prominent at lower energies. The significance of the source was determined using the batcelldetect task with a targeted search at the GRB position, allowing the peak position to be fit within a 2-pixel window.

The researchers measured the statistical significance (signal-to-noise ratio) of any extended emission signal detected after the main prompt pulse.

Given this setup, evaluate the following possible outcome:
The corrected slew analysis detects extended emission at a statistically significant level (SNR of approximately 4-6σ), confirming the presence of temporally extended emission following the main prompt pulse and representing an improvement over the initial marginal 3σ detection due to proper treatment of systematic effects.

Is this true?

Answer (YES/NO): YES